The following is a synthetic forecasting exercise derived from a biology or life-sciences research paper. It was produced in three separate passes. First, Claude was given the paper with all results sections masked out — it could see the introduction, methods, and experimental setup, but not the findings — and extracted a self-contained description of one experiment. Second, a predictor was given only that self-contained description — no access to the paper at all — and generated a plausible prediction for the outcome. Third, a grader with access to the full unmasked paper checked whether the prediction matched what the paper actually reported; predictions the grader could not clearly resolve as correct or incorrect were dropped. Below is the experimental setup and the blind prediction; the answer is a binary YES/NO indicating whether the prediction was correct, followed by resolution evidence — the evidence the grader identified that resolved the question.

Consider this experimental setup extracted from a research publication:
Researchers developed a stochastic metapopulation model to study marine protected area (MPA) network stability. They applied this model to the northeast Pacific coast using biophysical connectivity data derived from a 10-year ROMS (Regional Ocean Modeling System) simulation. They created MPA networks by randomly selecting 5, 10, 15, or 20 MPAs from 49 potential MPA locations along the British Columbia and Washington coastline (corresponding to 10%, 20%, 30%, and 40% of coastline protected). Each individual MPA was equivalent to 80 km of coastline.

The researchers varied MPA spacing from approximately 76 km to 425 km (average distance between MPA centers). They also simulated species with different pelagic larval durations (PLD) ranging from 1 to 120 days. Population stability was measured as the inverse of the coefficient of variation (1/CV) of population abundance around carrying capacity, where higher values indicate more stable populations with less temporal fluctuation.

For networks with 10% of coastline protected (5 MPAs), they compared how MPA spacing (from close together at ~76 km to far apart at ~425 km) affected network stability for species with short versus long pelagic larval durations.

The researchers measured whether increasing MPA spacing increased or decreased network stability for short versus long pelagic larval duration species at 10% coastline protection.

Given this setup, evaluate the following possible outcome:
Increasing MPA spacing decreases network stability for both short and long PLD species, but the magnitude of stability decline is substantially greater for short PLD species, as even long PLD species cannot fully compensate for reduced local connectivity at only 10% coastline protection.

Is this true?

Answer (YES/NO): NO